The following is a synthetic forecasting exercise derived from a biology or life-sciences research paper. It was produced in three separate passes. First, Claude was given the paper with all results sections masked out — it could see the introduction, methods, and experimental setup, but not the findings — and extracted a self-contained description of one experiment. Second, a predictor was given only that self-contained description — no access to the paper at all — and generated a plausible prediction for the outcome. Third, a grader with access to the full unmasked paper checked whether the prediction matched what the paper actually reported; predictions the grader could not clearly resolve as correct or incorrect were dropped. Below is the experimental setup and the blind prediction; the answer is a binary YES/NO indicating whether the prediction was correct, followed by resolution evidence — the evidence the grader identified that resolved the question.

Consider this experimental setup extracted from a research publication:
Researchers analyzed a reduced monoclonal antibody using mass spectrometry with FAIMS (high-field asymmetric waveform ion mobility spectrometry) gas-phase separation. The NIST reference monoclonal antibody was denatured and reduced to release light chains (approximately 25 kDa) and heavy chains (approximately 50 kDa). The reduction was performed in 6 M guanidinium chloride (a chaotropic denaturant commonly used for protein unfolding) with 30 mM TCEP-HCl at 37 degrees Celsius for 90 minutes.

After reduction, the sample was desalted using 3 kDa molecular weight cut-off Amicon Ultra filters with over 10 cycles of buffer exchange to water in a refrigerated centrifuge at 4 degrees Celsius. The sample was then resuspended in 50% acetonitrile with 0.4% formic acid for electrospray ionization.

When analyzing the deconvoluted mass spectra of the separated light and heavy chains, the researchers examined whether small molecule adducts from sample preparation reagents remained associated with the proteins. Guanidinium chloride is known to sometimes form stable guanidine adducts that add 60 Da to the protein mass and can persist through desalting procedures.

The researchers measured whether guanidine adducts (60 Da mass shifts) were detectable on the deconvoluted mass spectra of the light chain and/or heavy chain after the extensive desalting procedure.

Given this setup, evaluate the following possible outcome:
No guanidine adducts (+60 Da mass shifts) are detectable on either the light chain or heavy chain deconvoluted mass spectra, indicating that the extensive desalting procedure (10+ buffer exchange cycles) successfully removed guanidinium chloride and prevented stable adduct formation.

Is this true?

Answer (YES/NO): NO